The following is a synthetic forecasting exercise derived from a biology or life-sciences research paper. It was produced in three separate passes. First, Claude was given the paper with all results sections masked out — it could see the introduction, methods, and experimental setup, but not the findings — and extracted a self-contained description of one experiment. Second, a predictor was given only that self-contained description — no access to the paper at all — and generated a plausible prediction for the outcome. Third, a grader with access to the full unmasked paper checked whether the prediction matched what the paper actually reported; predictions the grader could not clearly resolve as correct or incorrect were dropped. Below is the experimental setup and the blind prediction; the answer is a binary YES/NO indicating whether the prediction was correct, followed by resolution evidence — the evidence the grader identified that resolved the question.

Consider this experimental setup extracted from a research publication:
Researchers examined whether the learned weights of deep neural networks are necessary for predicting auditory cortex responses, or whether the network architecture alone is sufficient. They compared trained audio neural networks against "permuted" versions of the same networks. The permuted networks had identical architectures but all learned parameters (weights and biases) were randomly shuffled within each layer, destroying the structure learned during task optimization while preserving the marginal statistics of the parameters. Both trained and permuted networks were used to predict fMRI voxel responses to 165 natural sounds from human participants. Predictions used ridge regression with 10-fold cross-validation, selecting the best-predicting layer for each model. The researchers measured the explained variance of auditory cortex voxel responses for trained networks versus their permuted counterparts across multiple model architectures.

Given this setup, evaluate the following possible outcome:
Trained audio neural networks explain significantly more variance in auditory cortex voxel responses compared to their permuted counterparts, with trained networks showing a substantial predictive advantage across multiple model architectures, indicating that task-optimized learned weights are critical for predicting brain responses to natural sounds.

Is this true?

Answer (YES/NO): YES